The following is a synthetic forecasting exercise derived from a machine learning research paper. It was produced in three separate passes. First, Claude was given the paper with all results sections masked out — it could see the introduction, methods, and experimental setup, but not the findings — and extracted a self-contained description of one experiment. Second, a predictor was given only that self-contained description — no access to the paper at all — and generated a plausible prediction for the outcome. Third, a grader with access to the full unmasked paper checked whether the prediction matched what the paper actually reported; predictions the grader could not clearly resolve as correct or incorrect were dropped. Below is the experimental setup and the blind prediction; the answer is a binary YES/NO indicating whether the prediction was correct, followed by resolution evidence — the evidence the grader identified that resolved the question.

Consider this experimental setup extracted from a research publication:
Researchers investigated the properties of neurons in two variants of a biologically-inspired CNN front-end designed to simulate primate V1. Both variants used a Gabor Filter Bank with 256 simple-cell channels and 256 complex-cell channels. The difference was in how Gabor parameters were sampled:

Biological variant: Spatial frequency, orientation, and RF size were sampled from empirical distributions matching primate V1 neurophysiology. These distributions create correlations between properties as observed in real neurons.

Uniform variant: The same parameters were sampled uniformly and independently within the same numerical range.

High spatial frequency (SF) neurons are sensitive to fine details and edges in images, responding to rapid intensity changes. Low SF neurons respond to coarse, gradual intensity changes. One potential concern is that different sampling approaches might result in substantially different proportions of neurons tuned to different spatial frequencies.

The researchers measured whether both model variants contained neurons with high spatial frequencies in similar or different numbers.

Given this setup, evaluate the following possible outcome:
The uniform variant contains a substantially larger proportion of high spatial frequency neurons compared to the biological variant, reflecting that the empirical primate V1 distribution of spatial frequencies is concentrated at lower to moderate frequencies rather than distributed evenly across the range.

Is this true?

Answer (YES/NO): NO